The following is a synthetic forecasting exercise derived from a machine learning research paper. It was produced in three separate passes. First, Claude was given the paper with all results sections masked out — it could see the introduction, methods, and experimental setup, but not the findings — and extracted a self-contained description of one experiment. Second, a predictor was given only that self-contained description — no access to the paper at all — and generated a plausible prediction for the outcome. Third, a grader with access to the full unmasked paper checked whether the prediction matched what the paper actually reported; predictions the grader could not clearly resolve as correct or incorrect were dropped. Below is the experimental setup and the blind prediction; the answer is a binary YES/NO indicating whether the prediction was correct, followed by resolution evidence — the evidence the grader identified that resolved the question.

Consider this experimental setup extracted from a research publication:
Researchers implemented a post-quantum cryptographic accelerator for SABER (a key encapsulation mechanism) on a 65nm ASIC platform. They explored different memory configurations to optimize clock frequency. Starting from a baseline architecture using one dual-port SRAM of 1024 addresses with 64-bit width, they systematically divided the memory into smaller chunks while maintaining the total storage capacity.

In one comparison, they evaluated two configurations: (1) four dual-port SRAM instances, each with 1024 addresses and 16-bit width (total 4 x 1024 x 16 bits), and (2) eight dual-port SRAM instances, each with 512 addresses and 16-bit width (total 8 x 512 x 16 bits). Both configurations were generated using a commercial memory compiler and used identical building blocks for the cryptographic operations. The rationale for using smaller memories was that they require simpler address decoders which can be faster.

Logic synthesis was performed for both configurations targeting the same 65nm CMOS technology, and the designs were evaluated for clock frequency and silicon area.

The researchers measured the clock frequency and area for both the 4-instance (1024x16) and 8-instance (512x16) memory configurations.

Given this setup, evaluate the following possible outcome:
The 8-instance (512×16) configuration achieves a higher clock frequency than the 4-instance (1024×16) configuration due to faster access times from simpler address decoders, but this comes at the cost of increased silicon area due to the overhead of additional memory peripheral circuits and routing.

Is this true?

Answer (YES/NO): YES